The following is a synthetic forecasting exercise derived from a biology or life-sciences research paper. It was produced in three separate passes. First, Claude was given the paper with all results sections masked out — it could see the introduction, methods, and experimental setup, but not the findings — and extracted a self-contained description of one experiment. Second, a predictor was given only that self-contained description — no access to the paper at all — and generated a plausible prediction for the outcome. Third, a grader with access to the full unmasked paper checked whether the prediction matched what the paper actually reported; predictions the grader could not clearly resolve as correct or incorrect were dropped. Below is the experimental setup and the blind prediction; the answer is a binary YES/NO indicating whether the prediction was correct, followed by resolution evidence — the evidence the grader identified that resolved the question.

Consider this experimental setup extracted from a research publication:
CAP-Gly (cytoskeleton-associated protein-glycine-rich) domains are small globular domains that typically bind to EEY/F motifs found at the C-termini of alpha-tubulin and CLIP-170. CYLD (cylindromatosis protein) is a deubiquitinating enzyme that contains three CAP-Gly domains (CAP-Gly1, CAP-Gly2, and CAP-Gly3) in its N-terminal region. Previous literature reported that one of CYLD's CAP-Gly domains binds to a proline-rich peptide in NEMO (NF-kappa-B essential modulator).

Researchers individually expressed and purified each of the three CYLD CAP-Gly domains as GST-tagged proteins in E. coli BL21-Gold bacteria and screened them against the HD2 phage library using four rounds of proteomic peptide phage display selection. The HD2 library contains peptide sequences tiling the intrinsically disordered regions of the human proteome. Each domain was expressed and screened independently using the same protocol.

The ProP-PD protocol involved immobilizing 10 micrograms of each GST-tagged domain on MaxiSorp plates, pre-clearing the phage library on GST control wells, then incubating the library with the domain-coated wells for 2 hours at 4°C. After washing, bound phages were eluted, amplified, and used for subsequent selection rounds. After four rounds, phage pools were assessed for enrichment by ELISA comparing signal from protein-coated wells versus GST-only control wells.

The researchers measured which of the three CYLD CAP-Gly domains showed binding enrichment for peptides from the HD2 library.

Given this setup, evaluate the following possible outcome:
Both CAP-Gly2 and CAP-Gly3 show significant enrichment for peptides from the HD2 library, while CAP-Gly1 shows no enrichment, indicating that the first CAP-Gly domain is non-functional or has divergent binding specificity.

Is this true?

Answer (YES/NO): NO